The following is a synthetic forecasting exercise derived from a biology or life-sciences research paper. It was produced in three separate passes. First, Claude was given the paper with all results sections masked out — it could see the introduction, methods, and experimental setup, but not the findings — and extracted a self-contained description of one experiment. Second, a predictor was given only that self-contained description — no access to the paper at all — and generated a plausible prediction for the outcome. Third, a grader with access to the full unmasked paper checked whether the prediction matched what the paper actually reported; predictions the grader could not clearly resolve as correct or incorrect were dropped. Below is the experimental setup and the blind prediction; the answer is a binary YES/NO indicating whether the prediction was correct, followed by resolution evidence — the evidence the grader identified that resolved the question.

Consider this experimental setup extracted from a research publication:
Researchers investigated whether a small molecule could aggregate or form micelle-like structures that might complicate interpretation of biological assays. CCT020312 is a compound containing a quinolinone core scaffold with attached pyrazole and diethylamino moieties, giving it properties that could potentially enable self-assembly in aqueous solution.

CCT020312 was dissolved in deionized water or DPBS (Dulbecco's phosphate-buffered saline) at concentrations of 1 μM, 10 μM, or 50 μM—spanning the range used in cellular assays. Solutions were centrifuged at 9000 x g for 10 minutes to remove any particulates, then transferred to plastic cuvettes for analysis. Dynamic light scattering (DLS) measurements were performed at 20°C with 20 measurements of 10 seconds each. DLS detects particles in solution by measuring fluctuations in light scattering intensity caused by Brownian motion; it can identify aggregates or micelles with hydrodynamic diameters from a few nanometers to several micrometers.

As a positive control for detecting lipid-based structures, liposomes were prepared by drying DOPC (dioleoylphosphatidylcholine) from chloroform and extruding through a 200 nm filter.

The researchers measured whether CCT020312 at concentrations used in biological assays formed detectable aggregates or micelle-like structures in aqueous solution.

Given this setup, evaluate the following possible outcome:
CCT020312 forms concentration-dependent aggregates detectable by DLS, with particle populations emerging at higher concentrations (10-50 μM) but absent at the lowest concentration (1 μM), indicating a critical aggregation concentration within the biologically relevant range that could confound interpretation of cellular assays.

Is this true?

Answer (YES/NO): NO